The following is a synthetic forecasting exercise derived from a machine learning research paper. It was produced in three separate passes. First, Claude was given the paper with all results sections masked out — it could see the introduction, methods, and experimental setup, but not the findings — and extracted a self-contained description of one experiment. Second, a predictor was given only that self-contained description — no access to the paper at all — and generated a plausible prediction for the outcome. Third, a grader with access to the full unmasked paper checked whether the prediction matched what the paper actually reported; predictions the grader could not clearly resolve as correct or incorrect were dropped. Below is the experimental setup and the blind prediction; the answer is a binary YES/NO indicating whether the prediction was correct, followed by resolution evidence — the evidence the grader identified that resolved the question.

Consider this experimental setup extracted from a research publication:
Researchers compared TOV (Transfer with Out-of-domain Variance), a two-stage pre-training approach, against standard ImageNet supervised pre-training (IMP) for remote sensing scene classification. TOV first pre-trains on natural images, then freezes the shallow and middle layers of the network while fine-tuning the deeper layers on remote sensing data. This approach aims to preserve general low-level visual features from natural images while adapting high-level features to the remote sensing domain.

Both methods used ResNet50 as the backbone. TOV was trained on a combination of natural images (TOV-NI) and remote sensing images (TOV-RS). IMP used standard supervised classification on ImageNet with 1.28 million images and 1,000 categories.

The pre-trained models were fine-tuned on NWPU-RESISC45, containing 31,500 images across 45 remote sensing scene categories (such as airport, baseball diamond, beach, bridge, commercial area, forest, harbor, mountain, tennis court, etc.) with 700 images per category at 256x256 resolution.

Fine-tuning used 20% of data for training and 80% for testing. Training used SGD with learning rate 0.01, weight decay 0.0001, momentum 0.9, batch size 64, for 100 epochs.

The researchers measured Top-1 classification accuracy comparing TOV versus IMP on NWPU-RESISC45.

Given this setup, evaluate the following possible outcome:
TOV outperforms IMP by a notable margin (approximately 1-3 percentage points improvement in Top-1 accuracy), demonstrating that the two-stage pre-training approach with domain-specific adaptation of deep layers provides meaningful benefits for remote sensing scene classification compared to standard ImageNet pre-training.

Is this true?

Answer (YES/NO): NO